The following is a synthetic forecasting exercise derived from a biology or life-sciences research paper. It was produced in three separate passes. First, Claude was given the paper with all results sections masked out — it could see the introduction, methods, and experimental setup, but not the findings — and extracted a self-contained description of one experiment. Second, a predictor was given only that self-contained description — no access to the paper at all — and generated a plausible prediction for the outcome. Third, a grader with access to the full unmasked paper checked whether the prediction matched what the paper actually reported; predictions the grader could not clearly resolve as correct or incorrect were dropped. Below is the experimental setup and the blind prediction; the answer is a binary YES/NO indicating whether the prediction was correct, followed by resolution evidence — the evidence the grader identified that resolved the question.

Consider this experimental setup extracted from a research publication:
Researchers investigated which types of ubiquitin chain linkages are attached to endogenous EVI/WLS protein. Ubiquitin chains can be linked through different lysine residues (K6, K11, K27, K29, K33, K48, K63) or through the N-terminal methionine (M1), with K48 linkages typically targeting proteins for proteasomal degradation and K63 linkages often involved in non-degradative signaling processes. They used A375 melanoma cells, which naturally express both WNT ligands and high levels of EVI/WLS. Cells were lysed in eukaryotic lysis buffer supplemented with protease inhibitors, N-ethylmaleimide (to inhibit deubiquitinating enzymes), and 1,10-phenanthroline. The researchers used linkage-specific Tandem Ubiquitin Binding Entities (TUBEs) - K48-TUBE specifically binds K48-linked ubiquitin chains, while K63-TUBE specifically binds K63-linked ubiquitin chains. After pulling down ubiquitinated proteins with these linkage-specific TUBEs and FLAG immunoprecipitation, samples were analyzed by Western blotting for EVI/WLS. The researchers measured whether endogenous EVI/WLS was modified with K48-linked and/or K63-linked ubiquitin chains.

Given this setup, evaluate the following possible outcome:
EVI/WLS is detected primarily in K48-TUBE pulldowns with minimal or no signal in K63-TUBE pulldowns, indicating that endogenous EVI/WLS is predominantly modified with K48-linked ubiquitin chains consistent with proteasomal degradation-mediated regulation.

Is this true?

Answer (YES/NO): NO